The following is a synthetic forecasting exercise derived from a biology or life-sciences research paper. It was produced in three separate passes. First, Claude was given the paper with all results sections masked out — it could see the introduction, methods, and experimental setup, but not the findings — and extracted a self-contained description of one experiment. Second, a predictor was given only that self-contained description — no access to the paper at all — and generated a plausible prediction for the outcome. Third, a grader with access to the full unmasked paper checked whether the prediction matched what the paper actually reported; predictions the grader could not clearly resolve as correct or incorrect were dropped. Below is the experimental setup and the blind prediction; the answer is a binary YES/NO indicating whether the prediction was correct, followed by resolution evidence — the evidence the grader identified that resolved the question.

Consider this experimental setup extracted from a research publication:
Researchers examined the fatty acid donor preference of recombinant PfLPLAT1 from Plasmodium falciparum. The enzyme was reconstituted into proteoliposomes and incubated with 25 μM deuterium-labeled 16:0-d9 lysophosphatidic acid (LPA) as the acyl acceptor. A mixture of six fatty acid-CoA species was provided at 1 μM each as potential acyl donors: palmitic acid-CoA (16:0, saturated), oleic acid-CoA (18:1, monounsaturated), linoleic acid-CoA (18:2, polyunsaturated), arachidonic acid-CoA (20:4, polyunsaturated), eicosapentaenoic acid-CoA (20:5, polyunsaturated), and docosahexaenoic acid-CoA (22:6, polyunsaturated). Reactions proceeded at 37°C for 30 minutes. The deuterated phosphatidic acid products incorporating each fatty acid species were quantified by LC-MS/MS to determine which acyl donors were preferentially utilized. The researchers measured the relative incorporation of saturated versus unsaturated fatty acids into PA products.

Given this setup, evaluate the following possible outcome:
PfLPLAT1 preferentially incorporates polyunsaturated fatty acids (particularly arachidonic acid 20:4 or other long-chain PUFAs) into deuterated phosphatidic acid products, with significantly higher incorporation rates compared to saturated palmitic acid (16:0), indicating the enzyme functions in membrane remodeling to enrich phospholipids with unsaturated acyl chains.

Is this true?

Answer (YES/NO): NO